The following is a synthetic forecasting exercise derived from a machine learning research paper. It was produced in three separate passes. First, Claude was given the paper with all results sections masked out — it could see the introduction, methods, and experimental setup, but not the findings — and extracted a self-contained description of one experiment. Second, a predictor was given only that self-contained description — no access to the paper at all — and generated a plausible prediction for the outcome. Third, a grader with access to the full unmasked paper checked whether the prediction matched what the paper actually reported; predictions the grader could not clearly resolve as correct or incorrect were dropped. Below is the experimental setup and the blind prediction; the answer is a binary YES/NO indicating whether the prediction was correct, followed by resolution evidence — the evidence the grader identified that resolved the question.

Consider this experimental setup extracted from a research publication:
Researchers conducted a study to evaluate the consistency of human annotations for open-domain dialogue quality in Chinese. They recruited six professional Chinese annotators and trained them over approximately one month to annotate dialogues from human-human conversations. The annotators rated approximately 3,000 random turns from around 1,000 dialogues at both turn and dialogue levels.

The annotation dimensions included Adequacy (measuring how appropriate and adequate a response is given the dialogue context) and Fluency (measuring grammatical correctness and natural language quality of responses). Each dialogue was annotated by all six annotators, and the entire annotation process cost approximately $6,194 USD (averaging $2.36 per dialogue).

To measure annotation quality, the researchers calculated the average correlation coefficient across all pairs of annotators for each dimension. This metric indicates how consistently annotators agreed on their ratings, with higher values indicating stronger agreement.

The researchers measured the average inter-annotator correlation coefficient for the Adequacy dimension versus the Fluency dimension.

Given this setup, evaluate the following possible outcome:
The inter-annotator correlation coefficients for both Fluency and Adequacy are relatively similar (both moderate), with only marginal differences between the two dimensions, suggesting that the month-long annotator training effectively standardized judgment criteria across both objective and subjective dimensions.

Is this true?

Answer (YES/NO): NO